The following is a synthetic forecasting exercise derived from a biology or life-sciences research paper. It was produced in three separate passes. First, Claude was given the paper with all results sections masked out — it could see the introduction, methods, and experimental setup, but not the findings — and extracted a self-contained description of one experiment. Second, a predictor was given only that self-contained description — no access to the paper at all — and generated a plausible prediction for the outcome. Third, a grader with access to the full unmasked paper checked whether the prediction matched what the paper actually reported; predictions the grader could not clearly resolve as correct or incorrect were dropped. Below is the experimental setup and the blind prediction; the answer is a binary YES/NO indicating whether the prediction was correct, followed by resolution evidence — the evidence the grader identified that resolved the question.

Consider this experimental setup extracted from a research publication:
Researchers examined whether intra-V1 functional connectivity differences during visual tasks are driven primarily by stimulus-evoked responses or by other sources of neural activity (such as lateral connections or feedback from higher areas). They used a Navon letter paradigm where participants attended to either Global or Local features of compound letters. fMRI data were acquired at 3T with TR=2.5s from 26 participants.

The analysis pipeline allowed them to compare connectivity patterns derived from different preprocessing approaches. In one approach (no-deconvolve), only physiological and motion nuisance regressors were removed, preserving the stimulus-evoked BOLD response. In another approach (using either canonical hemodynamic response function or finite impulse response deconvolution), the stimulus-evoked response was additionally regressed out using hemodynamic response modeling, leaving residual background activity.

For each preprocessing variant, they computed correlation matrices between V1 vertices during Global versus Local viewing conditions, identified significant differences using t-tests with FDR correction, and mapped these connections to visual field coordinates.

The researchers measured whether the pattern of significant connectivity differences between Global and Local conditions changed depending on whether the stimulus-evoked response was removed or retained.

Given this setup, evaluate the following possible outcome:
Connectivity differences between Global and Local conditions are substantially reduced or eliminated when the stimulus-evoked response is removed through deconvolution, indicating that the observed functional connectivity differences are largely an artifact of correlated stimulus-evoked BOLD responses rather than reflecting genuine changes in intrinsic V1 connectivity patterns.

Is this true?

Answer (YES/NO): NO